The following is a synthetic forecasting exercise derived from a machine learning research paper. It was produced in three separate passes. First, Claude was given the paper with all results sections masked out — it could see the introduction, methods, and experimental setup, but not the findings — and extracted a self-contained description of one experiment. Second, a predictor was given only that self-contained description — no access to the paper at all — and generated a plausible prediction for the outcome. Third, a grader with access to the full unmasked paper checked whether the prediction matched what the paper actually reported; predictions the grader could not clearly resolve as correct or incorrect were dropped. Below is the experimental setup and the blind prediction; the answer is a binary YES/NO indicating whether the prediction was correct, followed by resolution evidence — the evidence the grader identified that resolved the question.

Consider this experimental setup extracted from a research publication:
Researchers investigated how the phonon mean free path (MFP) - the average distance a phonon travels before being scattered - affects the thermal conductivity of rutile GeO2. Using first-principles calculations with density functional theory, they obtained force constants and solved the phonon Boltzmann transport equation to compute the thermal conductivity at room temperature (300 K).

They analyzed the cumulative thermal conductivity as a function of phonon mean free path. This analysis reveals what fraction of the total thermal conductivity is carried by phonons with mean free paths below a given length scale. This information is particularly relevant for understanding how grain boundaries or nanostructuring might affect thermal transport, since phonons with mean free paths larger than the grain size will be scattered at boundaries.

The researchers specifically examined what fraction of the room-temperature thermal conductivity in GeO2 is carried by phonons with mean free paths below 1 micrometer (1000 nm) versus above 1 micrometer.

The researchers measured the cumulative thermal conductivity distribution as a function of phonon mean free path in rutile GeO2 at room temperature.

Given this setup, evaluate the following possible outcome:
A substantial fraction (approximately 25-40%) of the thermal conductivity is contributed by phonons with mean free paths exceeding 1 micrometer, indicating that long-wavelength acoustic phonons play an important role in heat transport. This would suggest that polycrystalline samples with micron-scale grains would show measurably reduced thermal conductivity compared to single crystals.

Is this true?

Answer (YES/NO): NO